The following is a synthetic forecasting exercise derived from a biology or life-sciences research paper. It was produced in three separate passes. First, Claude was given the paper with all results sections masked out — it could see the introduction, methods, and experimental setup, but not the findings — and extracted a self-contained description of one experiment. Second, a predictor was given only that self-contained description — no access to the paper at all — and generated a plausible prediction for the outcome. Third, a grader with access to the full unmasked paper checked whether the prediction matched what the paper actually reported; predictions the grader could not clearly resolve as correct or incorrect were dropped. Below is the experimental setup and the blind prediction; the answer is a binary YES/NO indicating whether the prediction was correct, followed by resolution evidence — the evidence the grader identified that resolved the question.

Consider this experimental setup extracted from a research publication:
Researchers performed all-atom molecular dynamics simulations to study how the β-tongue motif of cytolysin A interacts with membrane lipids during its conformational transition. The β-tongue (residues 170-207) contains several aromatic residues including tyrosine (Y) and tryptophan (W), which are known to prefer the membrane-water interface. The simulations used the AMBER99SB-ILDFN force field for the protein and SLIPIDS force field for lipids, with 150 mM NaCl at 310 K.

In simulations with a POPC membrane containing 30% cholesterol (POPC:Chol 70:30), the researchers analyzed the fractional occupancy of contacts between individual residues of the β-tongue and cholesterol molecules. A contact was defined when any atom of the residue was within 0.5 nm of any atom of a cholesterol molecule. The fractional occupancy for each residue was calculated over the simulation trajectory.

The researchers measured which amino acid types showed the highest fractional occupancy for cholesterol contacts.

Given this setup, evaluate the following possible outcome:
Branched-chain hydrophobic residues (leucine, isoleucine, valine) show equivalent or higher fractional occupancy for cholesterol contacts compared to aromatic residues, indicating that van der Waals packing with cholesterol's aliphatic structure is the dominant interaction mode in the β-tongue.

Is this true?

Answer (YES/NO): NO